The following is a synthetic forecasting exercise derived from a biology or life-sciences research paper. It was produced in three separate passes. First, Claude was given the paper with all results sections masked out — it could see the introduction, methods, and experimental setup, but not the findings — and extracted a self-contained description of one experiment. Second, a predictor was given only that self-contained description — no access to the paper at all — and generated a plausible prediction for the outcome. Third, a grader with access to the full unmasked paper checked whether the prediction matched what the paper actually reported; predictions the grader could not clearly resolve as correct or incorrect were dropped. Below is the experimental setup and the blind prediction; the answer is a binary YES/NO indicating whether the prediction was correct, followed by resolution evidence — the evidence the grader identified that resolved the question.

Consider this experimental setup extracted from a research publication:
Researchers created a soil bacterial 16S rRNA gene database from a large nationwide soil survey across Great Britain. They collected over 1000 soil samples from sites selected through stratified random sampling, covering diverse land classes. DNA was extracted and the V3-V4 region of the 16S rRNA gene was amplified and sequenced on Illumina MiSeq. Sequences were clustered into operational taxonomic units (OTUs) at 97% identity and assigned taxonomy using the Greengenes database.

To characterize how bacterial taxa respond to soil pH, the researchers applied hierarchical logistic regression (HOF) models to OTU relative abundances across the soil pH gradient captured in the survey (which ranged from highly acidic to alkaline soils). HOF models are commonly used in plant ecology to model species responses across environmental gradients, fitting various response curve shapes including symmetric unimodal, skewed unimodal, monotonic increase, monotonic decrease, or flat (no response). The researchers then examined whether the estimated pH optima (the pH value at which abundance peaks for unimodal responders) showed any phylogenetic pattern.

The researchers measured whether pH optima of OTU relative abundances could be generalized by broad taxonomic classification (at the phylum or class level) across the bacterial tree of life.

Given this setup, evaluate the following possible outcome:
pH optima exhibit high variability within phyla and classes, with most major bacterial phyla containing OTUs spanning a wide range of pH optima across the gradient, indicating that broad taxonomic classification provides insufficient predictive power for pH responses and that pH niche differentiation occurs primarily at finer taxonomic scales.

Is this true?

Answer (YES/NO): YES